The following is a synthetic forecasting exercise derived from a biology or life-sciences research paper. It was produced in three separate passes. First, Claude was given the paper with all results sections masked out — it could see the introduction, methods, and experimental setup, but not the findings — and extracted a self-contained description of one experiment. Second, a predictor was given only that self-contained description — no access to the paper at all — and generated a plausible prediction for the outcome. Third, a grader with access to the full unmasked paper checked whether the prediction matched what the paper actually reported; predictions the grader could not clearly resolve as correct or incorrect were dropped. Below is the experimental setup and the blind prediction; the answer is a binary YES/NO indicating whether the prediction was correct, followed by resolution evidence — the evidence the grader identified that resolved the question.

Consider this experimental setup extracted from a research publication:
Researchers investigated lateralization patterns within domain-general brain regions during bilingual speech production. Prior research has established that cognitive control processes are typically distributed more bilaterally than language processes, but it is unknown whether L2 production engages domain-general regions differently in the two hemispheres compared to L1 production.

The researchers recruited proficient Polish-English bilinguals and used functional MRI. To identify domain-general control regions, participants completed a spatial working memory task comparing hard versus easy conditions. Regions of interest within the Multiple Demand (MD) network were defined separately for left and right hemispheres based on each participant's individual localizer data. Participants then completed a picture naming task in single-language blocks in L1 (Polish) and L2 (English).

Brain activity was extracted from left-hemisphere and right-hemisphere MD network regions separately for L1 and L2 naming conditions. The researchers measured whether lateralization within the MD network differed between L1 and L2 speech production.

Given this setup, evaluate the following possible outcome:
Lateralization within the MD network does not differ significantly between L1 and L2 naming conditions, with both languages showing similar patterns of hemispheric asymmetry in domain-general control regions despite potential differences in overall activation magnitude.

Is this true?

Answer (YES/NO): NO